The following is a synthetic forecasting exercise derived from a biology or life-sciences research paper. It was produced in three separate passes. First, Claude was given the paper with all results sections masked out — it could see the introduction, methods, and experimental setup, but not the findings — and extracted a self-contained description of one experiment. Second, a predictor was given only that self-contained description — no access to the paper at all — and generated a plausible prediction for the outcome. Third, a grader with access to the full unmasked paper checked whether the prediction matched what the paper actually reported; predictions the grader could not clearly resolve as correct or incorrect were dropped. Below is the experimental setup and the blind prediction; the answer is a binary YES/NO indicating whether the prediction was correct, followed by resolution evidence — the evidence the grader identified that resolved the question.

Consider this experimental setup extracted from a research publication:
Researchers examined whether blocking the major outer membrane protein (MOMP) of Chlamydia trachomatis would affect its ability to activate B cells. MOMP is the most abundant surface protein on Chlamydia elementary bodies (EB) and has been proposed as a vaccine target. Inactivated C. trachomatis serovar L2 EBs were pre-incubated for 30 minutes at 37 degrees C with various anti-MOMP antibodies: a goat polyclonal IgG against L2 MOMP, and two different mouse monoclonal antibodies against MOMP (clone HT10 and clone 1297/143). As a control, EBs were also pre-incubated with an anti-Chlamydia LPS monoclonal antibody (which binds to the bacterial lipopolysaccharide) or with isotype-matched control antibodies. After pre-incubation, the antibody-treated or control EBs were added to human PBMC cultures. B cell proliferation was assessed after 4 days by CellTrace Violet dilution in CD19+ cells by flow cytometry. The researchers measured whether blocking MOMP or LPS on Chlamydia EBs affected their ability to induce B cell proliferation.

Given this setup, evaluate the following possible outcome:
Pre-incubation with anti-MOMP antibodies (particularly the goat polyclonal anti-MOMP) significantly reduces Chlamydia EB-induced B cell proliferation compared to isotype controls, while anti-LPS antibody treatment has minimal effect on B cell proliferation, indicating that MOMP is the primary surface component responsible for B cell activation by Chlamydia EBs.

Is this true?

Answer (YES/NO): YES